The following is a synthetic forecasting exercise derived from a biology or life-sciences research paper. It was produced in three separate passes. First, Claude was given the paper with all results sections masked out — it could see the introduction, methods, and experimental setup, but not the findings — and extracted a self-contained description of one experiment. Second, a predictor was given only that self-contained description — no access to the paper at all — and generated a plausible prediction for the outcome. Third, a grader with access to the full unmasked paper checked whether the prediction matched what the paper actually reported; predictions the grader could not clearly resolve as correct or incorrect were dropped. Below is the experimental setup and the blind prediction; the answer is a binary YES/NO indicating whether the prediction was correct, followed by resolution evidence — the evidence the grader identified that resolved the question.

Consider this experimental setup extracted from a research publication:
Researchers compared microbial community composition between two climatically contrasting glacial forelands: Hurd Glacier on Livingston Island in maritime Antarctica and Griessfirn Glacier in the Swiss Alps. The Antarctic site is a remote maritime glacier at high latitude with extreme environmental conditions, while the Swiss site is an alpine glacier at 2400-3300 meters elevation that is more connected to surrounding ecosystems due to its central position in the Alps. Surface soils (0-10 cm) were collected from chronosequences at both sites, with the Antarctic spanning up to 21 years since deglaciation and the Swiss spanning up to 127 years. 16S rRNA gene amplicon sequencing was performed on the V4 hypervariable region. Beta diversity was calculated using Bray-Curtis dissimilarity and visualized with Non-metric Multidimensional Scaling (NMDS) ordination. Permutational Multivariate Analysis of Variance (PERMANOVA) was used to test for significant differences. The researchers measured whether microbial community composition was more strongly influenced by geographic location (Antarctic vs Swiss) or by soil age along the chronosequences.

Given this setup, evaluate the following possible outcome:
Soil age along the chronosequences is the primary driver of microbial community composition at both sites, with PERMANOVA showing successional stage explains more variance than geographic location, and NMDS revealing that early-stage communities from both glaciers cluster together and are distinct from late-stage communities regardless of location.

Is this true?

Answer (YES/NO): NO